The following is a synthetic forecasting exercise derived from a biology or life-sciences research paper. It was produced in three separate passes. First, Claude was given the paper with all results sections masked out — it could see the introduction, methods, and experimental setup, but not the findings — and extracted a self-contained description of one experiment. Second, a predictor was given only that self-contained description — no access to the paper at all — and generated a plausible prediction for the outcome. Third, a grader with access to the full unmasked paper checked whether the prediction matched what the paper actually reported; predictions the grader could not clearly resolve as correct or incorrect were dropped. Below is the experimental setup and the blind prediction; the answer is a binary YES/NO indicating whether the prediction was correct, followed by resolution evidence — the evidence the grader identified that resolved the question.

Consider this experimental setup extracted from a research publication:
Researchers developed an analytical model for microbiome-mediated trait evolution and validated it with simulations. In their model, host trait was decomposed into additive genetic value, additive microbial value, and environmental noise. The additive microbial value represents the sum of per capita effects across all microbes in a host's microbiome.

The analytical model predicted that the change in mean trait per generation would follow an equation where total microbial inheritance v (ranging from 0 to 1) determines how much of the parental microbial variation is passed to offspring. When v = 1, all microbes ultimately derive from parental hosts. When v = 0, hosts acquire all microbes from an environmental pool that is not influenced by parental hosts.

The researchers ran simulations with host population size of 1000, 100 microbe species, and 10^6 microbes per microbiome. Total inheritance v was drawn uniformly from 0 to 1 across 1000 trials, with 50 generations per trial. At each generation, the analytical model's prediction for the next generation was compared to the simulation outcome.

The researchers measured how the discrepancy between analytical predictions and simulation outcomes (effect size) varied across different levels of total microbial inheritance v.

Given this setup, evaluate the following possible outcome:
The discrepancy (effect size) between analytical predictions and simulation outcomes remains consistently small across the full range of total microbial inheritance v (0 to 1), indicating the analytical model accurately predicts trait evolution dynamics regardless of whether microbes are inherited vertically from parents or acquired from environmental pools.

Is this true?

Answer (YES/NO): YES